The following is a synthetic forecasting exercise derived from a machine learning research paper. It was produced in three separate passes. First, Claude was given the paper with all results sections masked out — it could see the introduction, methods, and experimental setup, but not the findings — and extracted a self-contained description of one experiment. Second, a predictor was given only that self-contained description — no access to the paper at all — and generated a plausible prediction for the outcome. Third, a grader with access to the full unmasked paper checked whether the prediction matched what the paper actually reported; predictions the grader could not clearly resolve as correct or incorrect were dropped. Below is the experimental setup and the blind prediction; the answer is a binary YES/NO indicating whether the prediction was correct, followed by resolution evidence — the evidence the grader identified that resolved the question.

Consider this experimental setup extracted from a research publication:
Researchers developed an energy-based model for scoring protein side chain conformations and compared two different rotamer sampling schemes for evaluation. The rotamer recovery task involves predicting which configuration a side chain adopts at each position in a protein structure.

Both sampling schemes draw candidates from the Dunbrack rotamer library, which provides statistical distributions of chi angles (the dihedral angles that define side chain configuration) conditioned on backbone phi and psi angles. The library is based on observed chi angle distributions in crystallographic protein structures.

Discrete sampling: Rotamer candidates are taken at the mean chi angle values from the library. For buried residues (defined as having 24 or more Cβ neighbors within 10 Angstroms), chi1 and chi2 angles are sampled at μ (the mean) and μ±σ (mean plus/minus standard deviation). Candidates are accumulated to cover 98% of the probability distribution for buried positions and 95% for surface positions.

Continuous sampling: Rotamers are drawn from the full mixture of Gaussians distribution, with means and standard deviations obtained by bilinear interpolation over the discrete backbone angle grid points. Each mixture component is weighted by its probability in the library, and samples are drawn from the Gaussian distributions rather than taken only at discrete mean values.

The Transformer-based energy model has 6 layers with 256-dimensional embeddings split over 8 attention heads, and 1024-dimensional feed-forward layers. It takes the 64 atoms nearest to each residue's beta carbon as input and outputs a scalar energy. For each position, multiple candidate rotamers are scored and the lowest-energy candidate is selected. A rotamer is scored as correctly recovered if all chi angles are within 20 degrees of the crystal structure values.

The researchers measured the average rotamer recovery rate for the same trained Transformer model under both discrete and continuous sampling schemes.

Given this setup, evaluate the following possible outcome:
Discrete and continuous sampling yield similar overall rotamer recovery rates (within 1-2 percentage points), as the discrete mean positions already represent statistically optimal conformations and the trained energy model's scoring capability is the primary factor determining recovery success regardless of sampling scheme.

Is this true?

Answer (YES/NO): NO